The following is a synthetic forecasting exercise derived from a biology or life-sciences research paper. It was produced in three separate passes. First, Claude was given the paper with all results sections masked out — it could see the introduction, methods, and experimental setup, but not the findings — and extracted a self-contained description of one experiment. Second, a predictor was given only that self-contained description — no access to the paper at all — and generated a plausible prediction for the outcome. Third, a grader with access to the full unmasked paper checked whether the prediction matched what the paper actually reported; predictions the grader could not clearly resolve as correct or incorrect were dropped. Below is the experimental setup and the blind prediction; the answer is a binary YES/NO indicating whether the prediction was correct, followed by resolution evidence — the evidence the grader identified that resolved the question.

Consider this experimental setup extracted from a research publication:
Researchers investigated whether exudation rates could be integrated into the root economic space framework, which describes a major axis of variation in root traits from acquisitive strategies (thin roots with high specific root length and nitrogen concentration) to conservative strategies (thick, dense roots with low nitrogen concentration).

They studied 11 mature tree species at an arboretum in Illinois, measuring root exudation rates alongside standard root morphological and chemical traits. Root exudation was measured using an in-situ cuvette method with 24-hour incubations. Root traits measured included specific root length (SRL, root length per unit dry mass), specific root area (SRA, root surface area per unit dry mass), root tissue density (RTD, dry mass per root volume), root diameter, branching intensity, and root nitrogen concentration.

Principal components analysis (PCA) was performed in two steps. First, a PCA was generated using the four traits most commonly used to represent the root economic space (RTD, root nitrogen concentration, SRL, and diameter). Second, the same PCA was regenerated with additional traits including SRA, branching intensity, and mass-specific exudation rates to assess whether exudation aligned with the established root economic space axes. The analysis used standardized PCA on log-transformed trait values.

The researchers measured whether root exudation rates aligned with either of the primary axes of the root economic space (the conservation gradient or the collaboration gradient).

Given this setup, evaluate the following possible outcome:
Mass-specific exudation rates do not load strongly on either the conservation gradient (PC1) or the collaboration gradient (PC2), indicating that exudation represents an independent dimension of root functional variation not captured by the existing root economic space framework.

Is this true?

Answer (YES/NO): YES